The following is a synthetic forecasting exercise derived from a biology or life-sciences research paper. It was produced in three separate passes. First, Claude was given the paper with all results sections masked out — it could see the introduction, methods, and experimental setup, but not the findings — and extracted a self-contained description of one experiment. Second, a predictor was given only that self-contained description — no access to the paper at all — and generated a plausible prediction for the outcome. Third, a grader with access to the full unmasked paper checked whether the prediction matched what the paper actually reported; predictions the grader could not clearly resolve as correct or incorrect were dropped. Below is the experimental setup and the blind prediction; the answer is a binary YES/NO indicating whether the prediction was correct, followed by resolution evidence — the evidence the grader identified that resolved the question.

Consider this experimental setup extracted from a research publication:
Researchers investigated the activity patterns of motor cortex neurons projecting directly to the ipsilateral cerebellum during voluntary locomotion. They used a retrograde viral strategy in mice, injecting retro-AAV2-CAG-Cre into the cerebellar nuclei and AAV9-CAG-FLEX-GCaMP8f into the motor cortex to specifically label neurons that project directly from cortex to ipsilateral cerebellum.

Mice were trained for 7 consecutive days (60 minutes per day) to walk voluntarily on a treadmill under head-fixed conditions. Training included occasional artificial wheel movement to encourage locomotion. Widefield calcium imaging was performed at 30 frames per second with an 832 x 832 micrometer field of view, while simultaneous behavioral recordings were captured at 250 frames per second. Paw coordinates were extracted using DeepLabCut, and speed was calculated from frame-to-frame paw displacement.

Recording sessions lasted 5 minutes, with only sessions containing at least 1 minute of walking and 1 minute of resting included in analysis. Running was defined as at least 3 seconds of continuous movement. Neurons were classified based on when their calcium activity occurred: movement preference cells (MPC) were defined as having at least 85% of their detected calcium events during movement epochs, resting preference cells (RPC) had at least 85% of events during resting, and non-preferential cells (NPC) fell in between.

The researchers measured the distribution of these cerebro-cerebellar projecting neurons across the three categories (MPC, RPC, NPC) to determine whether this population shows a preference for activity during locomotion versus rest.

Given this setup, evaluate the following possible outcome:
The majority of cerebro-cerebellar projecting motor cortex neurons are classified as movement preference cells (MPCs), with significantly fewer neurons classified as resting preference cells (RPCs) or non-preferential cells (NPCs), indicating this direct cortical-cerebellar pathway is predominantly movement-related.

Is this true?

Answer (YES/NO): NO